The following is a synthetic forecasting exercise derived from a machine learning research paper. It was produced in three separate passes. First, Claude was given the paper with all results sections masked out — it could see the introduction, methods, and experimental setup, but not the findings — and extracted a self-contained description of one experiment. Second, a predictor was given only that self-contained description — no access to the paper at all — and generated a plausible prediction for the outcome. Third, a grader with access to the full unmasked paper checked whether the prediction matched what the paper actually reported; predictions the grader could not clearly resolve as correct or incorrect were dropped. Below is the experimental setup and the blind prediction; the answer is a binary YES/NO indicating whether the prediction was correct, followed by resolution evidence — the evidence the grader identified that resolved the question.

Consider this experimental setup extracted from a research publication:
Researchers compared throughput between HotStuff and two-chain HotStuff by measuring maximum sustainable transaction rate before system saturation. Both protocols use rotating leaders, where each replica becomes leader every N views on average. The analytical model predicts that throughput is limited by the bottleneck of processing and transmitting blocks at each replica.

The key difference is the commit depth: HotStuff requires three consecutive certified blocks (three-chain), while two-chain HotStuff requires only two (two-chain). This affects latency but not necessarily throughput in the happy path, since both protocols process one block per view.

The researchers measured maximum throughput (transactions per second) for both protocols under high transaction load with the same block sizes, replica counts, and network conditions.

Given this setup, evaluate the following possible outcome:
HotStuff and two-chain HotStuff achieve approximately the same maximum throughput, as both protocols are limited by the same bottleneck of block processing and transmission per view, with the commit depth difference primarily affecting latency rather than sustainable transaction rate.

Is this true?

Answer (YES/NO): YES